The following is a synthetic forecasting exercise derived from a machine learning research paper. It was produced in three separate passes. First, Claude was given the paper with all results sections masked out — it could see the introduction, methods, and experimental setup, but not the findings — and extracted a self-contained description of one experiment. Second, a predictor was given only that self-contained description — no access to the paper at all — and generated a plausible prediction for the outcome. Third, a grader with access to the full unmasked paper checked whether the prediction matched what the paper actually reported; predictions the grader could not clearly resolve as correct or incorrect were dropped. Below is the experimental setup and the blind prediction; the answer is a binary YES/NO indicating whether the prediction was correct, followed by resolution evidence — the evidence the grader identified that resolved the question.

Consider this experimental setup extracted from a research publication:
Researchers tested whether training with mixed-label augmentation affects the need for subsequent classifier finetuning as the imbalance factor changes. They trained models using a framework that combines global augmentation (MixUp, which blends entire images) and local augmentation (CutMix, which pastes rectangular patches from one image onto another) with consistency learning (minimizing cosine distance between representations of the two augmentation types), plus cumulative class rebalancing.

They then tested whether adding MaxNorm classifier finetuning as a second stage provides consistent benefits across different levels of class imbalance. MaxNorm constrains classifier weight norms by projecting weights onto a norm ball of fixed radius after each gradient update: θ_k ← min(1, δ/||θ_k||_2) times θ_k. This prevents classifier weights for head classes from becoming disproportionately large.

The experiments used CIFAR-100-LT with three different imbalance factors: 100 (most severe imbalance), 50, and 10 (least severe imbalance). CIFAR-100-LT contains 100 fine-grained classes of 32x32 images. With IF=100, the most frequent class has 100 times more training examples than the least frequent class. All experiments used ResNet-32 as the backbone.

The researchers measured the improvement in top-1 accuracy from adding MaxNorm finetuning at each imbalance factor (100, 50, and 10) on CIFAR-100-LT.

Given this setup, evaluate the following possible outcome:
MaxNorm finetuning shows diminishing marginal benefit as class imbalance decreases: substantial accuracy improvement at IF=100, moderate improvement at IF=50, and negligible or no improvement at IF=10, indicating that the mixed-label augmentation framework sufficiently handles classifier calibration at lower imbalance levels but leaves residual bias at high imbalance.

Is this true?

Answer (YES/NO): NO